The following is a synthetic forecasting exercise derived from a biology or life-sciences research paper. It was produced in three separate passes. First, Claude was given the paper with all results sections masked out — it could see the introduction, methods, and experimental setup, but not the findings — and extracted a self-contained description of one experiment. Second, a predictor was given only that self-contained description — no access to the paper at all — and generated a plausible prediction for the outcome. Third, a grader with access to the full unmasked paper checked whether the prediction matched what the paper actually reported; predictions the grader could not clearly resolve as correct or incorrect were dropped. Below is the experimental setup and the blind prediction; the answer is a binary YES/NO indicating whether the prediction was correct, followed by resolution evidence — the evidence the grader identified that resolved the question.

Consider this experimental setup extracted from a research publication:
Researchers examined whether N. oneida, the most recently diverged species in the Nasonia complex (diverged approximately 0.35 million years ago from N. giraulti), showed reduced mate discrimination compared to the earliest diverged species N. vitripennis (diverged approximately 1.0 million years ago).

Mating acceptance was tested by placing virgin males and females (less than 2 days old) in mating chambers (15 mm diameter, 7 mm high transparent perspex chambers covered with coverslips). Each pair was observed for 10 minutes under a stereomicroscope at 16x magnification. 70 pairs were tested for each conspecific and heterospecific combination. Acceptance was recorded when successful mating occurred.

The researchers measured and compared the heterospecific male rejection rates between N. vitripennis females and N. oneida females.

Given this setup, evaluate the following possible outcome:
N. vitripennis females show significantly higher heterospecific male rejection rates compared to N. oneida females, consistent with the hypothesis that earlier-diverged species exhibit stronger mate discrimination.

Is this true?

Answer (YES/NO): NO